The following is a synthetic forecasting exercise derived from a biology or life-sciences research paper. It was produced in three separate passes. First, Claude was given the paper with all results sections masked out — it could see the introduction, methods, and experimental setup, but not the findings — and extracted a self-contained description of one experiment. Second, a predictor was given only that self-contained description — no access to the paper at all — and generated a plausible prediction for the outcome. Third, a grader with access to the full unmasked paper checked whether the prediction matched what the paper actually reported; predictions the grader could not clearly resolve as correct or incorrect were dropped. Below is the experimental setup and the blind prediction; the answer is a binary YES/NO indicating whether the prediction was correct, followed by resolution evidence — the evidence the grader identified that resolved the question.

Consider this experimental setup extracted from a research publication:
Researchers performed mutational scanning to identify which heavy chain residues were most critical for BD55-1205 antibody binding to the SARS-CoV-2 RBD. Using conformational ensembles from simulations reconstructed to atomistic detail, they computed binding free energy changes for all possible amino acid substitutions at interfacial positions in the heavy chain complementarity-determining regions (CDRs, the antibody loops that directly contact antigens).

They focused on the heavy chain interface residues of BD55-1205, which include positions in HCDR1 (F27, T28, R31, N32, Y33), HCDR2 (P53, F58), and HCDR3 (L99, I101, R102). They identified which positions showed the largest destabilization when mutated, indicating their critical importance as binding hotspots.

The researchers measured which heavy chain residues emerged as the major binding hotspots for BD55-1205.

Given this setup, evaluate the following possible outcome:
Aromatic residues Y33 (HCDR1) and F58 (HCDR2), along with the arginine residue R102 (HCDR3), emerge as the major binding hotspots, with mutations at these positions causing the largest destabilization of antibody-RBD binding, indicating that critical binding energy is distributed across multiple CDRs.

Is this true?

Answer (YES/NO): NO